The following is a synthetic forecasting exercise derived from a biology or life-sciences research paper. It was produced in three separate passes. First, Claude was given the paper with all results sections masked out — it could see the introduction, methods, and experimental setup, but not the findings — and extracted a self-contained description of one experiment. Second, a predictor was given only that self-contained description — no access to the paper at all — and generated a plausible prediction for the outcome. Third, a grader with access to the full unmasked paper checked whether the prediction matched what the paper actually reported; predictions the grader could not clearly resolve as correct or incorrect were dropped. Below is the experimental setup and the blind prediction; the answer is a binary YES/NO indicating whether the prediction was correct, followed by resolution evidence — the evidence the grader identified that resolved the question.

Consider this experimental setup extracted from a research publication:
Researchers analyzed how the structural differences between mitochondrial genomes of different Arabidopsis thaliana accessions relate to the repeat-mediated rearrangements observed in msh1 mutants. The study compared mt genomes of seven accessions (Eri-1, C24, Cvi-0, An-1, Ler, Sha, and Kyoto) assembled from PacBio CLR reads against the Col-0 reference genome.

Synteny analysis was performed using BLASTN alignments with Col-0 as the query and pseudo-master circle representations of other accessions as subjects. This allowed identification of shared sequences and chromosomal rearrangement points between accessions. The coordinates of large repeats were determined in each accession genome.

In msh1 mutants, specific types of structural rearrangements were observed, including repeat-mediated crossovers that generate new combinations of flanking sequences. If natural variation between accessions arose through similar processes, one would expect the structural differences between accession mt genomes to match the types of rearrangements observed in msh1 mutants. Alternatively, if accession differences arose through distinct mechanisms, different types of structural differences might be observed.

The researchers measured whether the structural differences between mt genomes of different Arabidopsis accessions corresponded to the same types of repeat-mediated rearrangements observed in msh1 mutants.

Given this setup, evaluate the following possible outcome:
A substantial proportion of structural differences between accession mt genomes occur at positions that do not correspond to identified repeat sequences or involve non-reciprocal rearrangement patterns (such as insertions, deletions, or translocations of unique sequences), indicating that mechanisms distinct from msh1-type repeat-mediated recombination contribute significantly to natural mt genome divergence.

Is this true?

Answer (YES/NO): NO